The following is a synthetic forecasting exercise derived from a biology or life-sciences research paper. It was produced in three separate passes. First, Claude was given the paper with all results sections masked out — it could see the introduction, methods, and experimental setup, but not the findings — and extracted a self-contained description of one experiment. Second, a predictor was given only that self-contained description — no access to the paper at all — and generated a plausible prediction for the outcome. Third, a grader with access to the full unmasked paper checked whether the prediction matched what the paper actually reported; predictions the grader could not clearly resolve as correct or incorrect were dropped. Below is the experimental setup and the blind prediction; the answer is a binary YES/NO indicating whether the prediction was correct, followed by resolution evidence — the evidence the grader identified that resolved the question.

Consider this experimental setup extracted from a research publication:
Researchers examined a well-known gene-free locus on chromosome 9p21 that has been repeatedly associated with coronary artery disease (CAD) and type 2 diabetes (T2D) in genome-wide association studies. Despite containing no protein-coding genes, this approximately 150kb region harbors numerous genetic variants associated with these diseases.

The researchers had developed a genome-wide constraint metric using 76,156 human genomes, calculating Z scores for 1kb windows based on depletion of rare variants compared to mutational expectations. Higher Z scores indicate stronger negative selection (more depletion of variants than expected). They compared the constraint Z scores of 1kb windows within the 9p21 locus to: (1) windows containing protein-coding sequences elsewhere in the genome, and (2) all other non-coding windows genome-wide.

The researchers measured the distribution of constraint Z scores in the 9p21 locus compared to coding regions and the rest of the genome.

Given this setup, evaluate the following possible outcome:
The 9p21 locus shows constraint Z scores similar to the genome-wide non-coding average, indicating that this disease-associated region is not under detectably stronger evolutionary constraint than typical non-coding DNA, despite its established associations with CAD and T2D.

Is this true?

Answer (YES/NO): NO